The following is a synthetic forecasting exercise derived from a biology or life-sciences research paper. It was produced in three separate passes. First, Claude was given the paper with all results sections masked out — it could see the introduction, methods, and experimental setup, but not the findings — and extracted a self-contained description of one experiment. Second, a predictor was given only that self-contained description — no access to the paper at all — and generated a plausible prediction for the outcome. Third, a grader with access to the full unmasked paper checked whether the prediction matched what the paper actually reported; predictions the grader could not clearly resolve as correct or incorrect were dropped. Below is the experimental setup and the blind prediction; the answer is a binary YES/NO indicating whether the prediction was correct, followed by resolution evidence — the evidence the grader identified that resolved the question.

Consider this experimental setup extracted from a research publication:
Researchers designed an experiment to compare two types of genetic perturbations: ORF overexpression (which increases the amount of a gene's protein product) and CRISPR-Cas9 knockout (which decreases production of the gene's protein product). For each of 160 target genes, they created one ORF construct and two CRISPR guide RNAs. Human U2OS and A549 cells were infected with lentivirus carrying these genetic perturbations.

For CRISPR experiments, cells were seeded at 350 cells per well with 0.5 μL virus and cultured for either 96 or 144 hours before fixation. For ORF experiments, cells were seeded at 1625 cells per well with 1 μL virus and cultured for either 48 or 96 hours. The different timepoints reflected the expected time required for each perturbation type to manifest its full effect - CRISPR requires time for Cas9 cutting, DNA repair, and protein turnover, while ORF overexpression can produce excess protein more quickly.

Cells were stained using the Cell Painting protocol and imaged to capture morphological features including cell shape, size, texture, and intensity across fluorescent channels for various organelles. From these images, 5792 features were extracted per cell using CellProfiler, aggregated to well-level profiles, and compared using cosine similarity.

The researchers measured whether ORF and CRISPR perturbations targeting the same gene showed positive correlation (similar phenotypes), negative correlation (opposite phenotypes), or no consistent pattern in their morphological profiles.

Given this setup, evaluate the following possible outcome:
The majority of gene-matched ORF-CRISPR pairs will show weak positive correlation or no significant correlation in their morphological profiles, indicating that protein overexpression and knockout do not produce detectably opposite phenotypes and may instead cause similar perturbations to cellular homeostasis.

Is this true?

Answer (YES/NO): YES